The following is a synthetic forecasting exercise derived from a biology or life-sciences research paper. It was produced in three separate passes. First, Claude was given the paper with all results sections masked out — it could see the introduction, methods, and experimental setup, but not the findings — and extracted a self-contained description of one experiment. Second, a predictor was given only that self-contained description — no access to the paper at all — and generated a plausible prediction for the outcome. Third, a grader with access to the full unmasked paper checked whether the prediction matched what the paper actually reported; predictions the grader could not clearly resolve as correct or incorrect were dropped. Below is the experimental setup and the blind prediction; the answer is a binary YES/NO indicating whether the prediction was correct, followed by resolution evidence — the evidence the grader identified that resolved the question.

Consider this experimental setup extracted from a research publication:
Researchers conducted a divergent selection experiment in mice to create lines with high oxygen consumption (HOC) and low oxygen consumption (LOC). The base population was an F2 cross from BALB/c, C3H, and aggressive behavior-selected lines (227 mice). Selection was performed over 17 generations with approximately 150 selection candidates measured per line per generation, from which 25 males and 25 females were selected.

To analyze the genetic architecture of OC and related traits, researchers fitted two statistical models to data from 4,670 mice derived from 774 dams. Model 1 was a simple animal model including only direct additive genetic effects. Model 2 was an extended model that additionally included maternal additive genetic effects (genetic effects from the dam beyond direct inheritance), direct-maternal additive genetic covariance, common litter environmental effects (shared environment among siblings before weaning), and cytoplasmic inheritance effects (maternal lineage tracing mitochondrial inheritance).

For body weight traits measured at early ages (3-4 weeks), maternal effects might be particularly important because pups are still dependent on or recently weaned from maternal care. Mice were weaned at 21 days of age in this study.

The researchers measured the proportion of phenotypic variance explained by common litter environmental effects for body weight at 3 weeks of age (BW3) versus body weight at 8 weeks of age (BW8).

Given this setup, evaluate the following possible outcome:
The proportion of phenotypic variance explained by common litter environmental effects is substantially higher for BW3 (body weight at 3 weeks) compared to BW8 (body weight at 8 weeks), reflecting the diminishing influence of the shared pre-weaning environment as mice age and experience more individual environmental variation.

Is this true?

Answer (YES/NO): YES